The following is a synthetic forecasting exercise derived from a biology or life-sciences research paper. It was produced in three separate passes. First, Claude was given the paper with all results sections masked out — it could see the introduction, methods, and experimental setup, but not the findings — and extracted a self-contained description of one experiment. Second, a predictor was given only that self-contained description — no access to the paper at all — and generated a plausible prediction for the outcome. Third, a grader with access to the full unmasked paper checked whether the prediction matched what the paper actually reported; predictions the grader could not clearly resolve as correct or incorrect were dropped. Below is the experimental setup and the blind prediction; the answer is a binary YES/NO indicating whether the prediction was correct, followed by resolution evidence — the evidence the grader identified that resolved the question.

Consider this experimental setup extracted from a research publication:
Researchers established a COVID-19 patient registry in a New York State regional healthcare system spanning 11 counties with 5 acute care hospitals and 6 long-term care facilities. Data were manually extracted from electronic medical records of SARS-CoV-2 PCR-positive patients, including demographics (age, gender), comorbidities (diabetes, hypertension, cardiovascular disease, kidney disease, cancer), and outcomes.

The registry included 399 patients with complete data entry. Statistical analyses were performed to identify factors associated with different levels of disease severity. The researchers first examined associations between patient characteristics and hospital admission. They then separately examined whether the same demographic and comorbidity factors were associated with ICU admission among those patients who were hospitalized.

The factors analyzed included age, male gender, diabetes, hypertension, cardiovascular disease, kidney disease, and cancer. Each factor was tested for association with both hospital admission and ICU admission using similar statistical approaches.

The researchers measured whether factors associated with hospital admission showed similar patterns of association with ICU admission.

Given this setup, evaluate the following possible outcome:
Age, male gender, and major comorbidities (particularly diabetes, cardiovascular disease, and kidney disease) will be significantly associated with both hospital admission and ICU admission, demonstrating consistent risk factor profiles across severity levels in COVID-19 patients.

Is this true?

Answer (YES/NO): NO